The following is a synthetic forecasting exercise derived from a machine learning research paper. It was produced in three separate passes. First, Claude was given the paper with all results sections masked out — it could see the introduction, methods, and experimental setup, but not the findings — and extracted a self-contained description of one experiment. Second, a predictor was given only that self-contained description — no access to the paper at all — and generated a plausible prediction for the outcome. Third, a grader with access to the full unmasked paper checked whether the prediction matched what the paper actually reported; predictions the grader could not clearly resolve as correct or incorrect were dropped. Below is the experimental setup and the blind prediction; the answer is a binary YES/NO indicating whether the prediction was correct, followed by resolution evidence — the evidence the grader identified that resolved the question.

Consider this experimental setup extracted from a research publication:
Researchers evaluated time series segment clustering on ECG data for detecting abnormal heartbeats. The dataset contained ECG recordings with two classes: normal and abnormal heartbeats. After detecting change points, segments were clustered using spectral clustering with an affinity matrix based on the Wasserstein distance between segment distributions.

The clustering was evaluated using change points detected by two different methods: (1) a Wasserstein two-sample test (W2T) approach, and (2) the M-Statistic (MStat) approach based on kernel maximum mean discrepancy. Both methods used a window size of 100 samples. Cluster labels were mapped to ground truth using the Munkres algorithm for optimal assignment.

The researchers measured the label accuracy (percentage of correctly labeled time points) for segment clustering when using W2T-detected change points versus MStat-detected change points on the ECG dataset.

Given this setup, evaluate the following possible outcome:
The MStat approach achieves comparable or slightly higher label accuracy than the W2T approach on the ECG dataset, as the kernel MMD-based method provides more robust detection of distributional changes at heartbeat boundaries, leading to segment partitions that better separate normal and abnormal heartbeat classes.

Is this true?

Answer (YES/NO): YES